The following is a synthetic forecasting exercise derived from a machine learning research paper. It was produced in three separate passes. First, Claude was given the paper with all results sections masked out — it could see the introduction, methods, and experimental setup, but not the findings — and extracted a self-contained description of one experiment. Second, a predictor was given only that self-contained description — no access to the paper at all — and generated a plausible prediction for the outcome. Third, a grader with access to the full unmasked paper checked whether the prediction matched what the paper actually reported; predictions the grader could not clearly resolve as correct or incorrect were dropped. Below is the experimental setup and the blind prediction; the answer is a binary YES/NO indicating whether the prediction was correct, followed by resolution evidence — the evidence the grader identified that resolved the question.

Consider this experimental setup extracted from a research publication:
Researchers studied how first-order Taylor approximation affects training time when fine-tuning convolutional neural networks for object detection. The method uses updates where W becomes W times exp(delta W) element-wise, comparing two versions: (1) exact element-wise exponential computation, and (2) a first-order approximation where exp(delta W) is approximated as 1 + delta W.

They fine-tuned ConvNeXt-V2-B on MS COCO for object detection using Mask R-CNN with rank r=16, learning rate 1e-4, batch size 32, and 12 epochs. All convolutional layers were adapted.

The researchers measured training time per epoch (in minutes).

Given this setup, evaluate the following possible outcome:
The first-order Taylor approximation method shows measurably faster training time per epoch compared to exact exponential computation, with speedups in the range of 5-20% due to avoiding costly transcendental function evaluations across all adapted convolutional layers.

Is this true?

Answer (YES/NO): NO